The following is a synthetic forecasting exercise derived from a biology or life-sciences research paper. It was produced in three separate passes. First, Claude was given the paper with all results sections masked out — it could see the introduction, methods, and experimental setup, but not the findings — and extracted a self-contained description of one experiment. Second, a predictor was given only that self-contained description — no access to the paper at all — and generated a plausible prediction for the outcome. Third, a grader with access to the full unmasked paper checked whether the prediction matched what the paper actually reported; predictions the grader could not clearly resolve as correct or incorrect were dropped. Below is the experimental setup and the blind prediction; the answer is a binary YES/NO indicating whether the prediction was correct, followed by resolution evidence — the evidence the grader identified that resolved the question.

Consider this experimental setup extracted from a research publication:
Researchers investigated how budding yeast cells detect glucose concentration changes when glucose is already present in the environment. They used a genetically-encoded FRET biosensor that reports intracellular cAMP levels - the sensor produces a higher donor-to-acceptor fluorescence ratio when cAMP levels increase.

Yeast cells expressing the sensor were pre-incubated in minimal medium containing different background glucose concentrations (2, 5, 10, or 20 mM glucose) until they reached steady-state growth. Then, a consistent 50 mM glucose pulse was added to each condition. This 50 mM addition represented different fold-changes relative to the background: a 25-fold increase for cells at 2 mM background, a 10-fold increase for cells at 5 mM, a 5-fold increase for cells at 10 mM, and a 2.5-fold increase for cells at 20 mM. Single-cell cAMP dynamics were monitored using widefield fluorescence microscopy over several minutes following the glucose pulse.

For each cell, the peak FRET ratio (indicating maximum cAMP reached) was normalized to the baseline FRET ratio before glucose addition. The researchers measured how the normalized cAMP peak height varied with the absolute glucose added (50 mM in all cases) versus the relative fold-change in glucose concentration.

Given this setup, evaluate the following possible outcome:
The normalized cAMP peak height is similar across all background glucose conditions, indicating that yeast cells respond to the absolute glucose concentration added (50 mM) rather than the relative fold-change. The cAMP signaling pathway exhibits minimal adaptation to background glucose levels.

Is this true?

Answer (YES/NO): NO